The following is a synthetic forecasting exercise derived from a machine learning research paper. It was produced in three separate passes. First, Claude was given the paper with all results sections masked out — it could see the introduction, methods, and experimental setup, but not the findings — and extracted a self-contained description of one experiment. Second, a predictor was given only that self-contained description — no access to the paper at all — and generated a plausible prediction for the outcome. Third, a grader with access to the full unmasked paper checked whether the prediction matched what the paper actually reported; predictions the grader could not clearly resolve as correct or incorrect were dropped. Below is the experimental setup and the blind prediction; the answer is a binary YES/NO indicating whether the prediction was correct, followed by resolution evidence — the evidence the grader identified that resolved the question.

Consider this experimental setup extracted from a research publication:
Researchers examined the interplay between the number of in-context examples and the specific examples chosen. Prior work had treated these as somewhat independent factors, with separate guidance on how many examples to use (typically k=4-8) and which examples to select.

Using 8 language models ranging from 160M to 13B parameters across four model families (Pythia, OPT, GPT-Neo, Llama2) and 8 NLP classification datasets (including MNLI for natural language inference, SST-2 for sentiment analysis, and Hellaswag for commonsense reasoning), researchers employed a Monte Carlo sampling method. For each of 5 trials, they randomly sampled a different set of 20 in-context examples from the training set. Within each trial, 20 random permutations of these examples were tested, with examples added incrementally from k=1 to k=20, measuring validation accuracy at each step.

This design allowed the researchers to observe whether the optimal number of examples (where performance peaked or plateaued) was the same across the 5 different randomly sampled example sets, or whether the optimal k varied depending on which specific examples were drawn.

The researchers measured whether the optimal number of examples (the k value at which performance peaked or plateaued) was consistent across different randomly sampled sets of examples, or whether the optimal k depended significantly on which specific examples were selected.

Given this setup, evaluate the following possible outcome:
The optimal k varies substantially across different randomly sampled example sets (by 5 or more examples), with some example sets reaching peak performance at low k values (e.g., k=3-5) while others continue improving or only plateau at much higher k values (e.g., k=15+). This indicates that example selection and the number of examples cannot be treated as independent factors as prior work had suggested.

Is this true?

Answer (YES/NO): YES